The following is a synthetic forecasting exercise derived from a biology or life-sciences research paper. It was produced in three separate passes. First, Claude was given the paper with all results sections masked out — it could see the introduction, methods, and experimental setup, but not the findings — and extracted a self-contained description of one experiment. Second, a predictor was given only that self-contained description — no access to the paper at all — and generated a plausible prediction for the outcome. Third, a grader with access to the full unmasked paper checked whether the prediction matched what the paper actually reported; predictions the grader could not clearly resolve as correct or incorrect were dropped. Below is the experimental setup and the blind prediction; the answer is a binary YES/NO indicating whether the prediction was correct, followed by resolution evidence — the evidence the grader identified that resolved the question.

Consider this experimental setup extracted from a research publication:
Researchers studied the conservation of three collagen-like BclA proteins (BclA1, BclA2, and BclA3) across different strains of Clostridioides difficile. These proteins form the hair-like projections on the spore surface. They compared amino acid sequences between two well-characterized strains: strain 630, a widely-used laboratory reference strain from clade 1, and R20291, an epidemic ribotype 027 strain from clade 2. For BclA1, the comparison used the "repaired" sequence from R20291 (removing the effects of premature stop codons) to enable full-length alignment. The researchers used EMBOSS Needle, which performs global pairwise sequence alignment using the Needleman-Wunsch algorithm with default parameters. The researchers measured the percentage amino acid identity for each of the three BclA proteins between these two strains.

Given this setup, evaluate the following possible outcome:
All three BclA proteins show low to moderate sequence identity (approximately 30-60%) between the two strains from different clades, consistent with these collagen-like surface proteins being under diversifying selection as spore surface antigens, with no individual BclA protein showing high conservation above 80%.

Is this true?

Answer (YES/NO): NO